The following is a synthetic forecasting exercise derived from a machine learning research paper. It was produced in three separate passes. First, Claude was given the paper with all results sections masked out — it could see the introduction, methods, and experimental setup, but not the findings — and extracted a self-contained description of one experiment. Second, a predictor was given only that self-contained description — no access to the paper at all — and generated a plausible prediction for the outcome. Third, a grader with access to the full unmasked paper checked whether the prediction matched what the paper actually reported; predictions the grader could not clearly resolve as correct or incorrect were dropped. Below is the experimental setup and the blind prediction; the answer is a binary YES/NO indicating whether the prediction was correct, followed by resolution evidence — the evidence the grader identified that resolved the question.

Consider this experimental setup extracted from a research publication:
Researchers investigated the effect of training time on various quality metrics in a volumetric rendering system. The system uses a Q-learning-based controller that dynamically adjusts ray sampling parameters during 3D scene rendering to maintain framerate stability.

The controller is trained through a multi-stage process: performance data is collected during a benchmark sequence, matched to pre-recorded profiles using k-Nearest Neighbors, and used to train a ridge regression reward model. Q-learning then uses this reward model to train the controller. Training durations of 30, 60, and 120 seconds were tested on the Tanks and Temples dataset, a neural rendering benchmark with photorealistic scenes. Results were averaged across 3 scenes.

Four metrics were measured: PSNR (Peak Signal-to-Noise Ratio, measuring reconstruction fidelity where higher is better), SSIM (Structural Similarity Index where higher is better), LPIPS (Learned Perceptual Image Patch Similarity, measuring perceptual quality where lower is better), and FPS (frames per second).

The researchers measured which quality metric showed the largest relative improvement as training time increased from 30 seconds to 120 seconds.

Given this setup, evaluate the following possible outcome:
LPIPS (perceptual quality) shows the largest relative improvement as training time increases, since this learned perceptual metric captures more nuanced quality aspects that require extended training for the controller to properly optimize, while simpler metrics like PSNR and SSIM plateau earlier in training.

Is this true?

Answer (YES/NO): YES